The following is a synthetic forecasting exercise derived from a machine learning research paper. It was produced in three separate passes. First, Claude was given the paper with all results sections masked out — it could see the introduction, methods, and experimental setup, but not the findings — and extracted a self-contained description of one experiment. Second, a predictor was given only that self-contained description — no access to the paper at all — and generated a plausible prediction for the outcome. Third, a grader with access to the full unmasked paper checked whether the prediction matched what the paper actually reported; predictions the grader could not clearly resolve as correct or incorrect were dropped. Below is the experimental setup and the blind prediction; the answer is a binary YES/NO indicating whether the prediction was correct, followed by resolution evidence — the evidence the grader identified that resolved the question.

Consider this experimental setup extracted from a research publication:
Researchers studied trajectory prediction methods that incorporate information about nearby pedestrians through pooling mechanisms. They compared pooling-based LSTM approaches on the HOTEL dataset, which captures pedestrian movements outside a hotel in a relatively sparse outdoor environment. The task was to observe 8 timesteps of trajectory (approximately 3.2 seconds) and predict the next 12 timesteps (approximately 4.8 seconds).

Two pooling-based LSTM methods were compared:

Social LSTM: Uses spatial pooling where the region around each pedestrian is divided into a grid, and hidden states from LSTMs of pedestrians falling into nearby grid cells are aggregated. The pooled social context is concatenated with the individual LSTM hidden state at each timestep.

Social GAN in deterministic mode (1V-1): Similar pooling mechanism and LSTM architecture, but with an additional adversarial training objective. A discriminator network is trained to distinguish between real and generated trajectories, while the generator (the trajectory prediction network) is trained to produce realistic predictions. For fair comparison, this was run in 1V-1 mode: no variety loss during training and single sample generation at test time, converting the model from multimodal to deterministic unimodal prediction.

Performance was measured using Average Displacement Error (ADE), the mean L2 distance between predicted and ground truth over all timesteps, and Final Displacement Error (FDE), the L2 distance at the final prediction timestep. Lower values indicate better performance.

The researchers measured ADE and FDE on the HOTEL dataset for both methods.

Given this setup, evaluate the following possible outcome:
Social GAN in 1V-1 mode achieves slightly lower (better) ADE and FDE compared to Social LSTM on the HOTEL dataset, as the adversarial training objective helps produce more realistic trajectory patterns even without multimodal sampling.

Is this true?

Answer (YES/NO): NO